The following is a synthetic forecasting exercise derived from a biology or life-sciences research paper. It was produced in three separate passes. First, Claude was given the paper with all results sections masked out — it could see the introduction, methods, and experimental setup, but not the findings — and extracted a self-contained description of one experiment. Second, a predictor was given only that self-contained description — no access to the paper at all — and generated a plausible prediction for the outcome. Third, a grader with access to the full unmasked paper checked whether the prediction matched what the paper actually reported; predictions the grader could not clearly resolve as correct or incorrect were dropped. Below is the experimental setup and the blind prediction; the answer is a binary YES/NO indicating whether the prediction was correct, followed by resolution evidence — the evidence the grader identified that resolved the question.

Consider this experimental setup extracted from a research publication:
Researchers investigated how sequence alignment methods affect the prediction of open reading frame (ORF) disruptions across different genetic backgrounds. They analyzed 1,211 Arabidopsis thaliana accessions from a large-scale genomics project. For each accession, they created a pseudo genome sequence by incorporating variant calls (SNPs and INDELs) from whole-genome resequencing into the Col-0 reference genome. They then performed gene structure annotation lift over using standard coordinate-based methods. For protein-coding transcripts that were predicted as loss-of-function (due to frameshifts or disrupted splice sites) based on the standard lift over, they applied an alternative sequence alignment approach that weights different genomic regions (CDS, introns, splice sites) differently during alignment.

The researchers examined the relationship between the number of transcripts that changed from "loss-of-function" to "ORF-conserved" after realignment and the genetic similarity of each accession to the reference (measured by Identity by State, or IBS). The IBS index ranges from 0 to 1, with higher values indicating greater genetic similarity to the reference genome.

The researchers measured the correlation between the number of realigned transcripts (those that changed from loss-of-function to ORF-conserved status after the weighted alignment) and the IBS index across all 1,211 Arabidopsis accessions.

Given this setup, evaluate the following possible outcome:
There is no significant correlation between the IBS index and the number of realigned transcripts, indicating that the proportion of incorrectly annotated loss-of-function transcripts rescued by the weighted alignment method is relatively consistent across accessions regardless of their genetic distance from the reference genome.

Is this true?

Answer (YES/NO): NO